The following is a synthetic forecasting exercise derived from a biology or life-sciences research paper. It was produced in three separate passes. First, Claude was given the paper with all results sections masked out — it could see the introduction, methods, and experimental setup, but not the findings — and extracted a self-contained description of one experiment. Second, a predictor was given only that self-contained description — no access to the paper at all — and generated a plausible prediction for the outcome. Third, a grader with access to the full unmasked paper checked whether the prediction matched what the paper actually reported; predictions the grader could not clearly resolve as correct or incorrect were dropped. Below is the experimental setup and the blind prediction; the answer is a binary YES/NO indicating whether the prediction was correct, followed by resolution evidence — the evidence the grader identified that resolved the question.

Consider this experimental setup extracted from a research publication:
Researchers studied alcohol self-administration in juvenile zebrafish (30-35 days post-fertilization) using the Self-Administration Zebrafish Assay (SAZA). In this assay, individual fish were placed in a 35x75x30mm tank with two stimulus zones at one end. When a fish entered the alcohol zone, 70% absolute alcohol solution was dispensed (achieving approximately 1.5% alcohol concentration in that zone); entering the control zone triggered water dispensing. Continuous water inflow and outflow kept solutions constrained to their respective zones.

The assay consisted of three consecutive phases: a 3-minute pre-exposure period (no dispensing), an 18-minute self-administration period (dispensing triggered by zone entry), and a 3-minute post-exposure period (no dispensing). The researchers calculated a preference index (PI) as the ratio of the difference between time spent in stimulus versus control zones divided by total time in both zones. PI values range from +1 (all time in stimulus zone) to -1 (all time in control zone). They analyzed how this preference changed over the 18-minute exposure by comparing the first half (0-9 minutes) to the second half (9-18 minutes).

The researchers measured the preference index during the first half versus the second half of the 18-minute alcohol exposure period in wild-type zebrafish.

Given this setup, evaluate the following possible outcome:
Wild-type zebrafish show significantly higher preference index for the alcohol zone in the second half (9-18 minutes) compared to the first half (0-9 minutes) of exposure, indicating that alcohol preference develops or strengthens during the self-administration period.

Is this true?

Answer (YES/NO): NO